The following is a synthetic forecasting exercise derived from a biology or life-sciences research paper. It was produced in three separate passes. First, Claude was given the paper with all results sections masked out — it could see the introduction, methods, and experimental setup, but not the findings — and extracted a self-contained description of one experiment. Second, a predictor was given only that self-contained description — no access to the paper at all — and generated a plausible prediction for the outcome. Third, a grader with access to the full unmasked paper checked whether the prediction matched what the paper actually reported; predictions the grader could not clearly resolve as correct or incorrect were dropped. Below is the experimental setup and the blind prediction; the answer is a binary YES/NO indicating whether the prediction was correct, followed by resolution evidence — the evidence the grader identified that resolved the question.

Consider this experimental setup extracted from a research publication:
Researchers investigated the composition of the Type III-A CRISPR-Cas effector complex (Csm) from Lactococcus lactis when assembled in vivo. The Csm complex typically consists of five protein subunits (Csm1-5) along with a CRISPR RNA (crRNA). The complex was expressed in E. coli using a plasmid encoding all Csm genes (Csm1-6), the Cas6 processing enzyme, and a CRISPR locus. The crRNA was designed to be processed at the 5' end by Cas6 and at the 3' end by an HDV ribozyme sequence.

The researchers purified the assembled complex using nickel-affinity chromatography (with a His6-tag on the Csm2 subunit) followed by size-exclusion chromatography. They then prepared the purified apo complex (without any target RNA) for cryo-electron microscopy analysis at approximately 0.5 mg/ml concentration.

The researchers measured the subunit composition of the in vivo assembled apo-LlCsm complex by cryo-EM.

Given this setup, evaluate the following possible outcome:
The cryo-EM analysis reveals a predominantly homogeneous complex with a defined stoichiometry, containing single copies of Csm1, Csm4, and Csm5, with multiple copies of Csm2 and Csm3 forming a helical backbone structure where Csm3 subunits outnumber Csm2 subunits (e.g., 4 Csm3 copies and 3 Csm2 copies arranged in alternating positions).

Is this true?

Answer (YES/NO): NO